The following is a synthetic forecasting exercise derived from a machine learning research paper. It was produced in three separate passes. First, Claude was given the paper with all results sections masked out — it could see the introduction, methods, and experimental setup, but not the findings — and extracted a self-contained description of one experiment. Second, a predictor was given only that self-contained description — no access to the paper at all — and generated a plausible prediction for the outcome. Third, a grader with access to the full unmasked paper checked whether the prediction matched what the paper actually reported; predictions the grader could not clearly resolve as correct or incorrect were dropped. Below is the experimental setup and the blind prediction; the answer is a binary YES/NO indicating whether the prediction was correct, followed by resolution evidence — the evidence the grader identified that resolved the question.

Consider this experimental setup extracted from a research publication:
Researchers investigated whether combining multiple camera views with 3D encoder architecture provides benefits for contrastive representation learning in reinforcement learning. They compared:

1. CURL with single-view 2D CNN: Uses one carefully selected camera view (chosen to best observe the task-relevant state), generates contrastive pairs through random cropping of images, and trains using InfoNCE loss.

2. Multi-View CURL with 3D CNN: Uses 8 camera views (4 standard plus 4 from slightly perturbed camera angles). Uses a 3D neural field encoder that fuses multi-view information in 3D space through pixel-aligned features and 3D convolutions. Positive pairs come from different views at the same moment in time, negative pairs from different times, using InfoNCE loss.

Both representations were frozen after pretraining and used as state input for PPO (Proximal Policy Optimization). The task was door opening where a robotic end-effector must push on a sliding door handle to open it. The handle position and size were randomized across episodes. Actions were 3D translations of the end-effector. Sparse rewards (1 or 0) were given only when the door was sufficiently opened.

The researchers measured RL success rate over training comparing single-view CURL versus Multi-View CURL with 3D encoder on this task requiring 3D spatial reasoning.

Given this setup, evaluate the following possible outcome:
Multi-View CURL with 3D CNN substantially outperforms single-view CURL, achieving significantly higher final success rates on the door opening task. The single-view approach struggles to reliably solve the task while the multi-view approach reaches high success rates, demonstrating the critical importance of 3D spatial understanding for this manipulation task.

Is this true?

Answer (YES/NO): NO